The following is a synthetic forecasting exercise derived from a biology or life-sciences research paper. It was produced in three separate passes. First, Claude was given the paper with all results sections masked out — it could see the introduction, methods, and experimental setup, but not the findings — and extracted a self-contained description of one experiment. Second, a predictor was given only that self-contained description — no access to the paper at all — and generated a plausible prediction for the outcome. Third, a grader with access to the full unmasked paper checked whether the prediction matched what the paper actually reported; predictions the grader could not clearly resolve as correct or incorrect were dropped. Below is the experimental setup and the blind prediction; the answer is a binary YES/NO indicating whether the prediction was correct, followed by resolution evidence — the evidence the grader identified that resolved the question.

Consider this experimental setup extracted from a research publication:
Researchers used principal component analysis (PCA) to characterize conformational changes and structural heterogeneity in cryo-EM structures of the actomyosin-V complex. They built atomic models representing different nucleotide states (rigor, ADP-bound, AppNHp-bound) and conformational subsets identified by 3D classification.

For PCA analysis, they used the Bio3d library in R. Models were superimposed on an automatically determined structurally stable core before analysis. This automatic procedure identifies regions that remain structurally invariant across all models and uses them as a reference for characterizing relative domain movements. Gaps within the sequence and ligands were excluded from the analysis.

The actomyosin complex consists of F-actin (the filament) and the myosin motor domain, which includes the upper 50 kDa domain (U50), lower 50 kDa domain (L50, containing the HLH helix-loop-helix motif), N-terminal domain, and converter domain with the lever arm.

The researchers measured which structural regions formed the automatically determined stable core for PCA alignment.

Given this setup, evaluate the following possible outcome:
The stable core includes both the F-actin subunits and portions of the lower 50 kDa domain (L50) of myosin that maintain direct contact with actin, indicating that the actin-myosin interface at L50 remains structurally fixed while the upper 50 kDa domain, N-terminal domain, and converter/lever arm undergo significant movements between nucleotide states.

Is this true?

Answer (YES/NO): YES